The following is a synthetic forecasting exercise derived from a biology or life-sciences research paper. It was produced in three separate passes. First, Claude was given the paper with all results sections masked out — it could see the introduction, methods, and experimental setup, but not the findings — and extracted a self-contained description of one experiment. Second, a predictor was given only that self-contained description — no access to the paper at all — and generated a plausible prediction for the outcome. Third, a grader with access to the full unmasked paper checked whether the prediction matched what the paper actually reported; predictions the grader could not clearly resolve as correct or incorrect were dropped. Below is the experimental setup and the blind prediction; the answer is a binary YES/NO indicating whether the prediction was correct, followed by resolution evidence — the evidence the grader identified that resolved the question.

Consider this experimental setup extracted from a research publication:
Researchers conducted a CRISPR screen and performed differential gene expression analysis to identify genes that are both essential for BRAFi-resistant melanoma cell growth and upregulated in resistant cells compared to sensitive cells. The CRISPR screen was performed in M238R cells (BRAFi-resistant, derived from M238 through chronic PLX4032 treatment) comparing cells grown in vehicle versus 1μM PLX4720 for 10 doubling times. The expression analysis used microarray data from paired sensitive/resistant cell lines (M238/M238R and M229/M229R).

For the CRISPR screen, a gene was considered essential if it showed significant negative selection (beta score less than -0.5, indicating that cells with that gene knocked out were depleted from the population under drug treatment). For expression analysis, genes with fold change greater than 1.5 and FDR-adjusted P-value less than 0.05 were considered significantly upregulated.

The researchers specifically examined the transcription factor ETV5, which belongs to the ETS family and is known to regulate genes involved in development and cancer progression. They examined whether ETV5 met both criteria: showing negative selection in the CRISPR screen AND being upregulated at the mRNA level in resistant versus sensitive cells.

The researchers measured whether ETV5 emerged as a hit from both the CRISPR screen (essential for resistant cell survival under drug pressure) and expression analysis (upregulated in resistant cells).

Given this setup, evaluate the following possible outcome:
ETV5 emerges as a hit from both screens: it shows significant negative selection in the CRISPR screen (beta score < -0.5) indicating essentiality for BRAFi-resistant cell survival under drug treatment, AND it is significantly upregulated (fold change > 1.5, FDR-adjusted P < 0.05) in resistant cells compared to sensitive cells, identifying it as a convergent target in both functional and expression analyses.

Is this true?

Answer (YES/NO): YES